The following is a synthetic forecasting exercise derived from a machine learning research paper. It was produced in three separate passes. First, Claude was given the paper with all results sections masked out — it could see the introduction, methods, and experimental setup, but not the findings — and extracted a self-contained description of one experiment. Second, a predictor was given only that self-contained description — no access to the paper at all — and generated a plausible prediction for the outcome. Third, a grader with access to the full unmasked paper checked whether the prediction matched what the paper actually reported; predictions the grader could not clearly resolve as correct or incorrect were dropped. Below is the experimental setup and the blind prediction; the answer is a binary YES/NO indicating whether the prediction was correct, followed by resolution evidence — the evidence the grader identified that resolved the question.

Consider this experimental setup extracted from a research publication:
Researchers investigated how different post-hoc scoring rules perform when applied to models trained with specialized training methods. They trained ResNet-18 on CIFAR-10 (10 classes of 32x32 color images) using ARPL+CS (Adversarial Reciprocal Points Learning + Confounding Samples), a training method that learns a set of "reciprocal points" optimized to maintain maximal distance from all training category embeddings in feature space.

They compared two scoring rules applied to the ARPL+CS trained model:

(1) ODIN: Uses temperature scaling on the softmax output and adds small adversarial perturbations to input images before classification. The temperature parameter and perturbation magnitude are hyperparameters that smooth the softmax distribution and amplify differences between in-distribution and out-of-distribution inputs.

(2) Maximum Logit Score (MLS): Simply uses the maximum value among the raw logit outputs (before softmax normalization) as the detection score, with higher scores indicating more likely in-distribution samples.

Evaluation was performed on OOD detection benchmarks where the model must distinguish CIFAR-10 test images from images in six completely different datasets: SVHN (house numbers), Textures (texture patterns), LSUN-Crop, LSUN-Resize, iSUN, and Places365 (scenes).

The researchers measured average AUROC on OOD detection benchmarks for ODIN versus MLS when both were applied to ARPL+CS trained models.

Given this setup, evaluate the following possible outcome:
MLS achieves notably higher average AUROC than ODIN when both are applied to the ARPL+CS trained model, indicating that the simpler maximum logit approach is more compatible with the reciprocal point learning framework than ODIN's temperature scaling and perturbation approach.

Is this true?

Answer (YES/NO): YES